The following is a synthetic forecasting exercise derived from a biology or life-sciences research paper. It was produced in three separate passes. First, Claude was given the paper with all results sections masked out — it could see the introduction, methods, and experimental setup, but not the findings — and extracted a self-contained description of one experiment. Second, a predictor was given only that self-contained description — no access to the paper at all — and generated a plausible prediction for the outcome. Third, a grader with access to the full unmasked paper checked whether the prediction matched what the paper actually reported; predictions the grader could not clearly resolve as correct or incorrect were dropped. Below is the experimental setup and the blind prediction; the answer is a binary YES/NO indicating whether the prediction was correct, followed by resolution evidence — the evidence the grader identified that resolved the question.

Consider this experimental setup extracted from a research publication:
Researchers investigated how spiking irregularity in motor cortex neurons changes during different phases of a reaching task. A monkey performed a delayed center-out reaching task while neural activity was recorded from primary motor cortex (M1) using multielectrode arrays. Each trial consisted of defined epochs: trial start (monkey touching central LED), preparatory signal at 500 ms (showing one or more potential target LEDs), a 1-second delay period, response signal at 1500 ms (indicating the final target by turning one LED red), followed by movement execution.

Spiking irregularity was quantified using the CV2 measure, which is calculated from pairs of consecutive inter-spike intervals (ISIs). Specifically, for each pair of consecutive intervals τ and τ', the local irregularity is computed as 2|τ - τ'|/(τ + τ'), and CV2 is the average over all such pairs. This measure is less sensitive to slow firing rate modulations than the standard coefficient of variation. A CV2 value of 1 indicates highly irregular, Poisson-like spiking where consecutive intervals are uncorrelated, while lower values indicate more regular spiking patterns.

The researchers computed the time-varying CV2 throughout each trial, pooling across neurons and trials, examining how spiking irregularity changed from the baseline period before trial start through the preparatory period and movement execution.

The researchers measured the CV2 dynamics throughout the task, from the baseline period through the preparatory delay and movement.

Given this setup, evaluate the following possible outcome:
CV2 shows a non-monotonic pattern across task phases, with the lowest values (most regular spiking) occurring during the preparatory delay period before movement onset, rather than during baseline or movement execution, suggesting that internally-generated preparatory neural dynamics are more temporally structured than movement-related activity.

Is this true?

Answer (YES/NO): NO